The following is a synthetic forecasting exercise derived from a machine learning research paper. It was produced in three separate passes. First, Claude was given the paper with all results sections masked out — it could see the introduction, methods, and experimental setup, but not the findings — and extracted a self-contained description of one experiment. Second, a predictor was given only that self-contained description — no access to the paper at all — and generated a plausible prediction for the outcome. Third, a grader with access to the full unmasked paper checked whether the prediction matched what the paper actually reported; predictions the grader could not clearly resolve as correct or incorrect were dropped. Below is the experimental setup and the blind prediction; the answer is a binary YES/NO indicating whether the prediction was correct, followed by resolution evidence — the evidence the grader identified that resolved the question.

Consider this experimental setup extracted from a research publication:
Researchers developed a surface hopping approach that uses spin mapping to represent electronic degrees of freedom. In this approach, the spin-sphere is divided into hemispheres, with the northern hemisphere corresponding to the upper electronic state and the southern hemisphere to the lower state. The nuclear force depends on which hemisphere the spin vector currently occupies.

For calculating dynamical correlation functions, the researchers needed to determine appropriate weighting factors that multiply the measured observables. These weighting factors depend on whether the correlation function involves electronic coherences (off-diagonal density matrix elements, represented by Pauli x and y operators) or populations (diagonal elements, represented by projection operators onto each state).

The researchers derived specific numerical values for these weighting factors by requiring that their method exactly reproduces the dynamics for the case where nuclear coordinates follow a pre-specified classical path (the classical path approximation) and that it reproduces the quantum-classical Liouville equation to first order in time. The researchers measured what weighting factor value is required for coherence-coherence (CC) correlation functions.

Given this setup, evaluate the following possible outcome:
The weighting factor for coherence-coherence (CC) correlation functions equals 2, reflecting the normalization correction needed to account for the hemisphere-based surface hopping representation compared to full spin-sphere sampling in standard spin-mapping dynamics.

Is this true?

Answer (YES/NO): NO